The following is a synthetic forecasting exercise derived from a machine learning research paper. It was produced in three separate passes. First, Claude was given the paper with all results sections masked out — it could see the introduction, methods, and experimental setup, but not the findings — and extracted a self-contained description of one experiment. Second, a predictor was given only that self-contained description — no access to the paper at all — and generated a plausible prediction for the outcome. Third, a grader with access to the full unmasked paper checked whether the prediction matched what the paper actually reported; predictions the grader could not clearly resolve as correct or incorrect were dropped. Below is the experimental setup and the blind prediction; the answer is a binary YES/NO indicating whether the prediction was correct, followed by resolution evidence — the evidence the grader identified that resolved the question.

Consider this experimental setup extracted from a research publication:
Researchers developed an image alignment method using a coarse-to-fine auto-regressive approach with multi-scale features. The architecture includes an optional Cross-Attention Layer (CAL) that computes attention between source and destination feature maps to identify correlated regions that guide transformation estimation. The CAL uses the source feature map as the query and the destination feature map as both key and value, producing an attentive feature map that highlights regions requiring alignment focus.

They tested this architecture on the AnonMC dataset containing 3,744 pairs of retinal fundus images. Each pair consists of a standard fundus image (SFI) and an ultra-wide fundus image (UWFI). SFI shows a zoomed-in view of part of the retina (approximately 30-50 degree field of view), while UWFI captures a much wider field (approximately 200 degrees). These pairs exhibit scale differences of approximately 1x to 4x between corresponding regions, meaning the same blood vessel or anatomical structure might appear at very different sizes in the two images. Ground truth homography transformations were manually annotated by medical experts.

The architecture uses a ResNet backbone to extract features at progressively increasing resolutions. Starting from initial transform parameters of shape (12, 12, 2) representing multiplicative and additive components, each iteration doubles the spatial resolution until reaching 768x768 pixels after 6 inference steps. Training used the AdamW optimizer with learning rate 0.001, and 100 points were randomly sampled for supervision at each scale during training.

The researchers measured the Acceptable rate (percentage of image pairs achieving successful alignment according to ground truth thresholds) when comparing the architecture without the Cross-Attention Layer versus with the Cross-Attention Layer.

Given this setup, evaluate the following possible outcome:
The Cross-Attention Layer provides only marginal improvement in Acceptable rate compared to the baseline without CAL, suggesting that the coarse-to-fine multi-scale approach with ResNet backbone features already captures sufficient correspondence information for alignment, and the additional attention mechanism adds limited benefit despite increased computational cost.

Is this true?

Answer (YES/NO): NO